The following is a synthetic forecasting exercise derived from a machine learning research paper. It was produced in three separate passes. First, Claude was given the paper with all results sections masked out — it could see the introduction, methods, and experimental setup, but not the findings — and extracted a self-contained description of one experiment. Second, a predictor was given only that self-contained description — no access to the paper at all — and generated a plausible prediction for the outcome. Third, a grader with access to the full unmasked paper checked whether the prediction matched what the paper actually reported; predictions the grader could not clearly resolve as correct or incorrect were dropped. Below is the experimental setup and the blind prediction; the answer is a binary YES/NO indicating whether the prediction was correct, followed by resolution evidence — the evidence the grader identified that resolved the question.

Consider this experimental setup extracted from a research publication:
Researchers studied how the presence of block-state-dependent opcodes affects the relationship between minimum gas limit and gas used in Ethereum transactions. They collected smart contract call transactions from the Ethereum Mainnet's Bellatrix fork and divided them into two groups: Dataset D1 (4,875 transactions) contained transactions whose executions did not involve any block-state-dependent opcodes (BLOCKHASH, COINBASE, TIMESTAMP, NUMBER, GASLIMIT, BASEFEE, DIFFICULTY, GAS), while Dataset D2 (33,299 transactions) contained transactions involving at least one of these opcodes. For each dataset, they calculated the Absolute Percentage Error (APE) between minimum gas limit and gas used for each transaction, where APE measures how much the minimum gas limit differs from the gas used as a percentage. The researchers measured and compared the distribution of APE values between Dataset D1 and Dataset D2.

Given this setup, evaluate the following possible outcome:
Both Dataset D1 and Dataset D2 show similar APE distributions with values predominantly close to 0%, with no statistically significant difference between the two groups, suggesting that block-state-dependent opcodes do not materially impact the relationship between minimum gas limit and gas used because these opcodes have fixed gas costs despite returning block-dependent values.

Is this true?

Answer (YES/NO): NO